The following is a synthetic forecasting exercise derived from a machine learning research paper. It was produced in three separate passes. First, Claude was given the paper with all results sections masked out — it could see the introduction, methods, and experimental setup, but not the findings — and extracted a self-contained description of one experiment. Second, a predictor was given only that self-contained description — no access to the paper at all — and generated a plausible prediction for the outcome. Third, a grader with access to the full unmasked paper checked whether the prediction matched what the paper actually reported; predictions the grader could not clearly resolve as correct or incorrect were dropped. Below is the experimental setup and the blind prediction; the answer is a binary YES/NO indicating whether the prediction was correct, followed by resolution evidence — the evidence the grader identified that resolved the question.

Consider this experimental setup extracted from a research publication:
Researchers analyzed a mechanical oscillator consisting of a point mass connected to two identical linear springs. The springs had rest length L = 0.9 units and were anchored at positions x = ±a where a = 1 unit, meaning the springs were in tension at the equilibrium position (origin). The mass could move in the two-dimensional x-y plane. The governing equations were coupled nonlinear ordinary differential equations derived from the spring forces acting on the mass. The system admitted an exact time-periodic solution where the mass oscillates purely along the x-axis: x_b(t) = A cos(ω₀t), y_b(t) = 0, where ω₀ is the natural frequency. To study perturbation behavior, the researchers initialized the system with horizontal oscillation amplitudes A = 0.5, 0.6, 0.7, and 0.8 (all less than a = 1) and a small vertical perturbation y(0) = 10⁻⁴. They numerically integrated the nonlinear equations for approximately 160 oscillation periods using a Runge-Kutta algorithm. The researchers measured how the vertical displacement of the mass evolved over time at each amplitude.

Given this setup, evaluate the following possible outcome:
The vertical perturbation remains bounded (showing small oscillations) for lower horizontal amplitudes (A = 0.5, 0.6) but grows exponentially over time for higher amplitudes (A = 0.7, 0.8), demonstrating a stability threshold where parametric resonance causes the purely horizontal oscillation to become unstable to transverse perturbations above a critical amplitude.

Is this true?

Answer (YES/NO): NO